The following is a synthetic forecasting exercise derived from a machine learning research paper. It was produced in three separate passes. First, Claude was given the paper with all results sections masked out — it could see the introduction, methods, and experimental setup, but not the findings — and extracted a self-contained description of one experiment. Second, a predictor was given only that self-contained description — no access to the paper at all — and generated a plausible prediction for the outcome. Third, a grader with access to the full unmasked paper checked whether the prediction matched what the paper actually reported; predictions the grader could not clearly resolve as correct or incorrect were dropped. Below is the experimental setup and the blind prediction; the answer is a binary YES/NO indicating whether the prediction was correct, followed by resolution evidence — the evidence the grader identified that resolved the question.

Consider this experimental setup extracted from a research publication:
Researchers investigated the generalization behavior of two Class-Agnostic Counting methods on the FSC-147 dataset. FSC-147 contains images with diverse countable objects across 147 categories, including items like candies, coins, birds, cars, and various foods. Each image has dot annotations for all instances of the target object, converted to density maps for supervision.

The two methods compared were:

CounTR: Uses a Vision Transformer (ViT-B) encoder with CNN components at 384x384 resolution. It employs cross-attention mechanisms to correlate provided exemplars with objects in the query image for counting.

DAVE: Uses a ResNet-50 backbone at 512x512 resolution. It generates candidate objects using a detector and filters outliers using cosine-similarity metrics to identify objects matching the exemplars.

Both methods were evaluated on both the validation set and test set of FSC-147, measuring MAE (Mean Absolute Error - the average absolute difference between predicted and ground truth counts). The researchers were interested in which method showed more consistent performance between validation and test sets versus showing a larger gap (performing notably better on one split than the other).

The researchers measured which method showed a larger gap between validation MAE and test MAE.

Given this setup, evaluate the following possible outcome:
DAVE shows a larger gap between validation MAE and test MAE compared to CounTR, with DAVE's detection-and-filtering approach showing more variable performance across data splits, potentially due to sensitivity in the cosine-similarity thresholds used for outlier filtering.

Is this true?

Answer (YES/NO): NO